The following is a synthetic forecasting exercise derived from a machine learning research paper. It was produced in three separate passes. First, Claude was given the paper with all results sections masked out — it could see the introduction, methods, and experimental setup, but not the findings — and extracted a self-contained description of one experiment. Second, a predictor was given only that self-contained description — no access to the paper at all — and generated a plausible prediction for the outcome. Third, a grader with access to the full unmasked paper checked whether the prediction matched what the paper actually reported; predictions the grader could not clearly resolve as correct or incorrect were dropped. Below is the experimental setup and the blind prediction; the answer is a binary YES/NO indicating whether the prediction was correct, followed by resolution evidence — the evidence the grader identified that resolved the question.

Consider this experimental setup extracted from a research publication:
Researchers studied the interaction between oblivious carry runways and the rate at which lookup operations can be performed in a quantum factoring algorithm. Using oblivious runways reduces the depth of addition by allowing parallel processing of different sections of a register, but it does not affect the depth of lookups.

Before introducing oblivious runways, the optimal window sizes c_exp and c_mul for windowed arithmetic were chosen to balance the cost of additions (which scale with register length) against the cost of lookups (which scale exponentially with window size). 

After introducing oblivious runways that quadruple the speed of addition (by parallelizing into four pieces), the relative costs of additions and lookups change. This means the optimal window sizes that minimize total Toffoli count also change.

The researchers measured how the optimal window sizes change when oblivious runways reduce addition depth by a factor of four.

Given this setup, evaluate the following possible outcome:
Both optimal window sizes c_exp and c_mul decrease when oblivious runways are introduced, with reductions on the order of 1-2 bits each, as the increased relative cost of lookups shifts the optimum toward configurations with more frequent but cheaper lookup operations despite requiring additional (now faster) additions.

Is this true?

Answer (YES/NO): YES